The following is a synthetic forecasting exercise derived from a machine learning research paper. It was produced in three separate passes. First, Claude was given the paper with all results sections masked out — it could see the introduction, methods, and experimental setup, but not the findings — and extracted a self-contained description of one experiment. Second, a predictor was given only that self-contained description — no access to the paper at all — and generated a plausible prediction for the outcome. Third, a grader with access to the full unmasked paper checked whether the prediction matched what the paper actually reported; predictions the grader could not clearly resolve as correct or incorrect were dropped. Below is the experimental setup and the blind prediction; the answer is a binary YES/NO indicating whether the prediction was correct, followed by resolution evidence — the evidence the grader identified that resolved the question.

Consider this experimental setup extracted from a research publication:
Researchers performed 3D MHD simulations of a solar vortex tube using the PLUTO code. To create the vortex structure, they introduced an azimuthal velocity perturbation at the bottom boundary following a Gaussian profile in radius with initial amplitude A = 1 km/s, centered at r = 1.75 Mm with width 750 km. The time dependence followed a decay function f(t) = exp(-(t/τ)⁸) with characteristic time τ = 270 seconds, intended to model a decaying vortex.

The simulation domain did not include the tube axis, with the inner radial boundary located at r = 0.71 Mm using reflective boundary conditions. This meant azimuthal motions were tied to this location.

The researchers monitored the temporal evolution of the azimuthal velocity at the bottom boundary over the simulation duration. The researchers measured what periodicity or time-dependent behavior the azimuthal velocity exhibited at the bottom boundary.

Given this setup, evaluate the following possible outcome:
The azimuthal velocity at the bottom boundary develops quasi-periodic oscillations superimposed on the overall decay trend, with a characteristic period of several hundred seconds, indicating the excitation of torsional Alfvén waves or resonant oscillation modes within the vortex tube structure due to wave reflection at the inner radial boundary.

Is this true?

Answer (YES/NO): YES